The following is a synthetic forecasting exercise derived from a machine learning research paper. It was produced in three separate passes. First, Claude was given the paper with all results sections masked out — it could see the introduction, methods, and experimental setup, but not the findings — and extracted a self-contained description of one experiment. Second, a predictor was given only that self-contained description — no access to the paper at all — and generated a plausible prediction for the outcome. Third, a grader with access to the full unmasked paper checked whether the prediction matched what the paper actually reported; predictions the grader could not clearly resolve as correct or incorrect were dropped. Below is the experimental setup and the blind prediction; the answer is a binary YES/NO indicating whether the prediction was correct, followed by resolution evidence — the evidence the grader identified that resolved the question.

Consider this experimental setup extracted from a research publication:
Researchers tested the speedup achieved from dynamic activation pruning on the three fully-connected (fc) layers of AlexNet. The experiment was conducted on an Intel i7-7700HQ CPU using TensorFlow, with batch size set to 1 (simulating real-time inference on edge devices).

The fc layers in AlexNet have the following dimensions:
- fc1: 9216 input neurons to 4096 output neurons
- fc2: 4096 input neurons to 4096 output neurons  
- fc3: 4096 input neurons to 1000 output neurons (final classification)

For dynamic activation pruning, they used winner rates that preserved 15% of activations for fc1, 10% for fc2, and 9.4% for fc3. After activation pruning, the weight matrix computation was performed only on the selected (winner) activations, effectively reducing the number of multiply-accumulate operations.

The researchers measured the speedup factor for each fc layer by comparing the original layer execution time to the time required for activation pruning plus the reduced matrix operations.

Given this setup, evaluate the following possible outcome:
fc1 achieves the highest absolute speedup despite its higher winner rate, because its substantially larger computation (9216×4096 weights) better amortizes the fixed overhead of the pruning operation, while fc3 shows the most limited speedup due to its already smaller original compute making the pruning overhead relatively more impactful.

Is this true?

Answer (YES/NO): NO